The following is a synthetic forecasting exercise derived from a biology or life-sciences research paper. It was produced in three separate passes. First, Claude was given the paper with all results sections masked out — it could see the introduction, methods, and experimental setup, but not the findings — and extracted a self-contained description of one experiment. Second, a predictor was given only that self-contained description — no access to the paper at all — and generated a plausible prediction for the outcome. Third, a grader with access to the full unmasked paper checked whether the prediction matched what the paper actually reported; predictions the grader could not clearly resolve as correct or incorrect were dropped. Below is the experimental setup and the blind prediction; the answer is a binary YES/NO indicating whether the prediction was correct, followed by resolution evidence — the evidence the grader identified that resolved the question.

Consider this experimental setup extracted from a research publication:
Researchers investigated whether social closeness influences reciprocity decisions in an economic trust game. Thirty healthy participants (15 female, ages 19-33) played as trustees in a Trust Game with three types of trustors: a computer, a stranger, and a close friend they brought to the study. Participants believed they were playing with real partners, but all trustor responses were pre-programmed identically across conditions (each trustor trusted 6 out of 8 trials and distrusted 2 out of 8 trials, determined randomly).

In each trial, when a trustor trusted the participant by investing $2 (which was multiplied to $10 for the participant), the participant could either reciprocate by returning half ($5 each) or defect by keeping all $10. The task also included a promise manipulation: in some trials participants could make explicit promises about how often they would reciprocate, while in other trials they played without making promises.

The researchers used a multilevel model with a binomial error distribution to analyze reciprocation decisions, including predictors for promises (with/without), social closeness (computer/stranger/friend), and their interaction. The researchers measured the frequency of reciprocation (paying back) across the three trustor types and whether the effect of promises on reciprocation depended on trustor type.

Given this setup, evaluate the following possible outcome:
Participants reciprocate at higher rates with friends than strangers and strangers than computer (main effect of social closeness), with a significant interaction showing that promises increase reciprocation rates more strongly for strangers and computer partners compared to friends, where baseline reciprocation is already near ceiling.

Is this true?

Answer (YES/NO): NO